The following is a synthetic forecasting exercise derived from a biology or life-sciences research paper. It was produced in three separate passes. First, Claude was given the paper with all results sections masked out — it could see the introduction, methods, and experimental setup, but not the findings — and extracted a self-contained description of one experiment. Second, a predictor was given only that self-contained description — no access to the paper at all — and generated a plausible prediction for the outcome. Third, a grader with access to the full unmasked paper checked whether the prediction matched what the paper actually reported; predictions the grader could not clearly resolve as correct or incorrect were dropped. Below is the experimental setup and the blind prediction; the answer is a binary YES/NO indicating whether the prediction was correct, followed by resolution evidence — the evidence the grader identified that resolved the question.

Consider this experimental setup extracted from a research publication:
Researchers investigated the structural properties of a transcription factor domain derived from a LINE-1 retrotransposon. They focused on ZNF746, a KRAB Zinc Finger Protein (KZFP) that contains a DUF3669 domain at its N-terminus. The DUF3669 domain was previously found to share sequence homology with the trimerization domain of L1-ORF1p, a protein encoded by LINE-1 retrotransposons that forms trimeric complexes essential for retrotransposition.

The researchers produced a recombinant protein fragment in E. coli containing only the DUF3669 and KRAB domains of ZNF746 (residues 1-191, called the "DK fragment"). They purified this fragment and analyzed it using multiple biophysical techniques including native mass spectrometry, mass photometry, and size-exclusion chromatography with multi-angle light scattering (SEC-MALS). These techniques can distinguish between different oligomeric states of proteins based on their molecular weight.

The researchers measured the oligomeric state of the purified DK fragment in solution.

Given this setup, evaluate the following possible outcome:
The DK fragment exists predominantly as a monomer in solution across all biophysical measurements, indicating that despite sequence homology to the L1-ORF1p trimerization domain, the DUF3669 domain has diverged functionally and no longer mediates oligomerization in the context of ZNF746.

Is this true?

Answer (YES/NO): NO